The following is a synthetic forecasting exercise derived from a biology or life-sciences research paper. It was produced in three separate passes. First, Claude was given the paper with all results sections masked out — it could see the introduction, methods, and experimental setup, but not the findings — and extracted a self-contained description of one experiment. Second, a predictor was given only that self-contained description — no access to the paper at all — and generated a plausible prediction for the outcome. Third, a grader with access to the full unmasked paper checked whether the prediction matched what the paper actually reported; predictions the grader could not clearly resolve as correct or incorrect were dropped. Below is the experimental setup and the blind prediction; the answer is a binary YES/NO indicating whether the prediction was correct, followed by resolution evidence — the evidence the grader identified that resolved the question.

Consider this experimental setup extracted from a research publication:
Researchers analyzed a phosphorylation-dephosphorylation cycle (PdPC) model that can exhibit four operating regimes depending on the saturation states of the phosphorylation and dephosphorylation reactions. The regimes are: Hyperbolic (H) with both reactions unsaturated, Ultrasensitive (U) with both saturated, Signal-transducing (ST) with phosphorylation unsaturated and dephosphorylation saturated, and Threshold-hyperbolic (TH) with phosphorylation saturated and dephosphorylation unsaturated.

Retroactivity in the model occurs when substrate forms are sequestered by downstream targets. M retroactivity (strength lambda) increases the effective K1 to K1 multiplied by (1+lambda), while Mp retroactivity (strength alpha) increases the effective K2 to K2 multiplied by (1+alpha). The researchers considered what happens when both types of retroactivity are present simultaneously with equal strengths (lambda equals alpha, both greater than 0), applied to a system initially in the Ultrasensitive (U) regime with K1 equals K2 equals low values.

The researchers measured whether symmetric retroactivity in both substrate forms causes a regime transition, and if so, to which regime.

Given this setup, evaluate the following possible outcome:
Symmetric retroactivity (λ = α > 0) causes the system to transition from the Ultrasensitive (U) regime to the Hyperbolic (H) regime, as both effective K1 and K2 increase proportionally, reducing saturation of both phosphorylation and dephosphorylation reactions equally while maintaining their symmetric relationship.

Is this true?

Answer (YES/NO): YES